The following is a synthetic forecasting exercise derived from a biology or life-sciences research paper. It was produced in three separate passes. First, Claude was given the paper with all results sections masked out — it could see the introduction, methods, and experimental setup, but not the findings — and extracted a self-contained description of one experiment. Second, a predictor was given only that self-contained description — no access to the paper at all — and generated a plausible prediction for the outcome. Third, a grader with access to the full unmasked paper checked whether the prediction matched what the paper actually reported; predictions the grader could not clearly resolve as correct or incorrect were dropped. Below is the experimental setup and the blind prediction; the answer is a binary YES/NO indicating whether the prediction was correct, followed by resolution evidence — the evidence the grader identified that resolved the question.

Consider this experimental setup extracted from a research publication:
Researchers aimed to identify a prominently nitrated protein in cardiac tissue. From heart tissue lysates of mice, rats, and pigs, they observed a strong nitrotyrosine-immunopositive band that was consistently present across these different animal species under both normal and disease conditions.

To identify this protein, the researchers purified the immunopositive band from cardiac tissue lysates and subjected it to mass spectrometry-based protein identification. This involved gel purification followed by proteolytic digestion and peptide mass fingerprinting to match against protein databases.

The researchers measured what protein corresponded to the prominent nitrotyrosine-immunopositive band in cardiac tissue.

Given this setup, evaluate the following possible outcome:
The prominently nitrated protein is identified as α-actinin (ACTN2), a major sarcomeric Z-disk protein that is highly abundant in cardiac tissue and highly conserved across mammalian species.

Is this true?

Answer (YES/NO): NO